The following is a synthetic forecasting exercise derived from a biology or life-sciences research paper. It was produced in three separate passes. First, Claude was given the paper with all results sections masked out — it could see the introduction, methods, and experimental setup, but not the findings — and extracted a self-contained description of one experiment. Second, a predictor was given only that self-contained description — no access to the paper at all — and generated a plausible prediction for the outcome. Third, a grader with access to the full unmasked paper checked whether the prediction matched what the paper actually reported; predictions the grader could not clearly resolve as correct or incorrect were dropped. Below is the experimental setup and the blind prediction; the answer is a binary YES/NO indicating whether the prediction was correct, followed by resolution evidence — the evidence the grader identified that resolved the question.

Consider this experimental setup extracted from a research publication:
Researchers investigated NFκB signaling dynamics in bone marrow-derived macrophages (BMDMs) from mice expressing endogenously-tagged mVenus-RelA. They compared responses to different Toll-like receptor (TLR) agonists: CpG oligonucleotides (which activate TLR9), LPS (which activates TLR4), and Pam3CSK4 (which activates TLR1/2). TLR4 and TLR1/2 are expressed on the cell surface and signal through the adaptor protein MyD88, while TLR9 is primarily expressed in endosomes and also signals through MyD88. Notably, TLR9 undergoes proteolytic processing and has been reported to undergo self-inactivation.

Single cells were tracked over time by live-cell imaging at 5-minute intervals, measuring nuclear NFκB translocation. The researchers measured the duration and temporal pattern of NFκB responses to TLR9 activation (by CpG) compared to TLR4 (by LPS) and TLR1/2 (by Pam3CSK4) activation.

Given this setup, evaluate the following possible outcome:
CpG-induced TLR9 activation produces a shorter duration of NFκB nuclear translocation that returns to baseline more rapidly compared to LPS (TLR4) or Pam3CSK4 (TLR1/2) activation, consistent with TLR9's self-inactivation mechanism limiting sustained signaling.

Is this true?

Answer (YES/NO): YES